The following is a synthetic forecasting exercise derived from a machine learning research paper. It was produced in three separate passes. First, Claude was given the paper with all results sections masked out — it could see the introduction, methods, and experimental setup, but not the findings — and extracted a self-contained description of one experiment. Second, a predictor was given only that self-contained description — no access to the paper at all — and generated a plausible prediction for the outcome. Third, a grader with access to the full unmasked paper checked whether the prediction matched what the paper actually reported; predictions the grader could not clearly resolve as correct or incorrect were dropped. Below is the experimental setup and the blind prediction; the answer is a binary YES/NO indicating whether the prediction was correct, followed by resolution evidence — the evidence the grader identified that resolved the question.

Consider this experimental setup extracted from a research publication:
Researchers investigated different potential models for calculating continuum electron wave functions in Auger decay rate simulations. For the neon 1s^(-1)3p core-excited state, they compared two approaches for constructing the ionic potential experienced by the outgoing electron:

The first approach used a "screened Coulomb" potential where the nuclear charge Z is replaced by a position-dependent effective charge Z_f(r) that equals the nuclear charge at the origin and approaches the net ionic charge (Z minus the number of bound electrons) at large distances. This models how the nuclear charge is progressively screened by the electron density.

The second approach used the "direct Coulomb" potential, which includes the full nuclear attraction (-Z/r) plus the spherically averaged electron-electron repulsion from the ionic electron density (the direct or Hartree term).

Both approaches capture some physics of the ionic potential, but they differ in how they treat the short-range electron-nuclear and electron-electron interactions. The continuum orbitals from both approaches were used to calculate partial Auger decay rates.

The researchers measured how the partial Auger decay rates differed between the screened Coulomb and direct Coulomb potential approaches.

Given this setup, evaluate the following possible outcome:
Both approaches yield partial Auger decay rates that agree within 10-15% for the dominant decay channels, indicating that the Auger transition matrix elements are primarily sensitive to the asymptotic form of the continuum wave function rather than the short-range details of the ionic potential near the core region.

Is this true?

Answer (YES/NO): NO